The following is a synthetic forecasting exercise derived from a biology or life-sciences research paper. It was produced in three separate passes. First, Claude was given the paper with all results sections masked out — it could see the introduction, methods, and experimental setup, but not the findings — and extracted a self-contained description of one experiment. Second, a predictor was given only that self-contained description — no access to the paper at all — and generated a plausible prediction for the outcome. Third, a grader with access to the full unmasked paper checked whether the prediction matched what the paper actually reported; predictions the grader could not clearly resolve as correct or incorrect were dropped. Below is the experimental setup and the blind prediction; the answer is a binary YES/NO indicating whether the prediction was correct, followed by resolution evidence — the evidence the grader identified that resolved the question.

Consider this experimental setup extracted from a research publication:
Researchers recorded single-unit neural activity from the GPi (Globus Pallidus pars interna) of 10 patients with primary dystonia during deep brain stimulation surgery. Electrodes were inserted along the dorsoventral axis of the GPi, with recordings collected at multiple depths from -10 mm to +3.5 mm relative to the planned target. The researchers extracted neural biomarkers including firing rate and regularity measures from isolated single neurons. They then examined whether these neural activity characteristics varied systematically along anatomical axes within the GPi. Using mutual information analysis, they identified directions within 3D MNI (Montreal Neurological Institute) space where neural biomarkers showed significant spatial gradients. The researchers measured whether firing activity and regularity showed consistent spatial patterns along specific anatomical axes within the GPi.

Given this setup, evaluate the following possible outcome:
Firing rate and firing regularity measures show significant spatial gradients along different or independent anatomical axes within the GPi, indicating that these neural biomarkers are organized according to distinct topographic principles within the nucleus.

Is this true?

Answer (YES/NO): NO